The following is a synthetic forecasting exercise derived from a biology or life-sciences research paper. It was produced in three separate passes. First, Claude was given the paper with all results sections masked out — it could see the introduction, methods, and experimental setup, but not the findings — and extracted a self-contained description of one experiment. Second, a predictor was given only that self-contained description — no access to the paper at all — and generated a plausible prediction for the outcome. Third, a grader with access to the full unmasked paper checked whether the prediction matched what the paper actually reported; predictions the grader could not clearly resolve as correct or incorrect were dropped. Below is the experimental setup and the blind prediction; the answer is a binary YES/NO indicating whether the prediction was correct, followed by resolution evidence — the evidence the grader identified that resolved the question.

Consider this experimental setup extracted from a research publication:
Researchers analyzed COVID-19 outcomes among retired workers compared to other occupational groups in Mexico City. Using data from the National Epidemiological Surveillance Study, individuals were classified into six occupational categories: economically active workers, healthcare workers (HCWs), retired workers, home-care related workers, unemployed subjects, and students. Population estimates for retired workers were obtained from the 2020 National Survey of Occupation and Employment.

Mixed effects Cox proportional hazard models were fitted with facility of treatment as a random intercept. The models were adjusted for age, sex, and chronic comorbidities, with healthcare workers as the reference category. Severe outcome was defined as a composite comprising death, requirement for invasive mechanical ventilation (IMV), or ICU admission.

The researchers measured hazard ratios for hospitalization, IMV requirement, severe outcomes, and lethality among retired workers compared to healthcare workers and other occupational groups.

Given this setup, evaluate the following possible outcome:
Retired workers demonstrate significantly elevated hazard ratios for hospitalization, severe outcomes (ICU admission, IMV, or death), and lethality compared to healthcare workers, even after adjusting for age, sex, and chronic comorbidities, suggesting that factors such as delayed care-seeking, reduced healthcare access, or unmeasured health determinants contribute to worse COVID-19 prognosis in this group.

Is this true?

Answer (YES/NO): YES